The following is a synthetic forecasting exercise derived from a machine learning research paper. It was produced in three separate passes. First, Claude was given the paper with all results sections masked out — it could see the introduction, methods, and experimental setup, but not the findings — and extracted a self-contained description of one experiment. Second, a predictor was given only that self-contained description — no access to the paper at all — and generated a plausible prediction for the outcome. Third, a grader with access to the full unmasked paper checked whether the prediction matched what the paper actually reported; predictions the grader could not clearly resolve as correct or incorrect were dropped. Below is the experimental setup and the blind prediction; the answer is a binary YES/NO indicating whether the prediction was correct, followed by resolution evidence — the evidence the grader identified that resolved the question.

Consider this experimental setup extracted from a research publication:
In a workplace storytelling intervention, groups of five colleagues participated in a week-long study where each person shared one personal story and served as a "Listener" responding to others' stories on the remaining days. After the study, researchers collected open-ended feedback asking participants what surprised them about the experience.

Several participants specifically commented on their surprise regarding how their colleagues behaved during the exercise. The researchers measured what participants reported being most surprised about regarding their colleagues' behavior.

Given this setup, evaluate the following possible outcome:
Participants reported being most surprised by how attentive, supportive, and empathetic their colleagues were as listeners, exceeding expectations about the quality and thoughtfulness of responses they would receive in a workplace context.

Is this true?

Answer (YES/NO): NO